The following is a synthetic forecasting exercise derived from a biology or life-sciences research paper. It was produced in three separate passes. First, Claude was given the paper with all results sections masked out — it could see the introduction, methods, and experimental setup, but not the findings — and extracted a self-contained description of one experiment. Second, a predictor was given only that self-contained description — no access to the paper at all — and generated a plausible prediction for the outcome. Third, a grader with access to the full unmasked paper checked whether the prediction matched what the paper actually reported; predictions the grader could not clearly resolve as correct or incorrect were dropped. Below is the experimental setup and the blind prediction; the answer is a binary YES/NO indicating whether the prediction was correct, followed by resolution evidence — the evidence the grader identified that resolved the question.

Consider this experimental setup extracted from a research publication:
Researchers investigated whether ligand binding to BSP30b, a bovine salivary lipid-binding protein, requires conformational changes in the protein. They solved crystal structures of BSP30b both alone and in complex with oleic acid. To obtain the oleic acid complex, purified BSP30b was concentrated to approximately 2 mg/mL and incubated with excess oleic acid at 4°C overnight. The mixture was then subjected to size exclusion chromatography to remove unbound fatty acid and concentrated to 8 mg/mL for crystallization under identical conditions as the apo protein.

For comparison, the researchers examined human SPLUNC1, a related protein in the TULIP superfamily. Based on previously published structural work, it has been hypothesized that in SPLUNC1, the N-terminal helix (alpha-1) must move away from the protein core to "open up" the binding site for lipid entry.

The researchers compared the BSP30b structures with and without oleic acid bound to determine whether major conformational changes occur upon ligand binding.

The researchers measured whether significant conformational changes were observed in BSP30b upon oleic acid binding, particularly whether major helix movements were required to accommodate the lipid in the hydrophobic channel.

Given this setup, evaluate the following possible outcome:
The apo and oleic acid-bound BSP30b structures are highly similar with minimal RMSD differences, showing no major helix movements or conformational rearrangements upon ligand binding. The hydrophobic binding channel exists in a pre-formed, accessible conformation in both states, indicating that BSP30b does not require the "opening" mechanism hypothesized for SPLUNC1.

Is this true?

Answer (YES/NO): YES